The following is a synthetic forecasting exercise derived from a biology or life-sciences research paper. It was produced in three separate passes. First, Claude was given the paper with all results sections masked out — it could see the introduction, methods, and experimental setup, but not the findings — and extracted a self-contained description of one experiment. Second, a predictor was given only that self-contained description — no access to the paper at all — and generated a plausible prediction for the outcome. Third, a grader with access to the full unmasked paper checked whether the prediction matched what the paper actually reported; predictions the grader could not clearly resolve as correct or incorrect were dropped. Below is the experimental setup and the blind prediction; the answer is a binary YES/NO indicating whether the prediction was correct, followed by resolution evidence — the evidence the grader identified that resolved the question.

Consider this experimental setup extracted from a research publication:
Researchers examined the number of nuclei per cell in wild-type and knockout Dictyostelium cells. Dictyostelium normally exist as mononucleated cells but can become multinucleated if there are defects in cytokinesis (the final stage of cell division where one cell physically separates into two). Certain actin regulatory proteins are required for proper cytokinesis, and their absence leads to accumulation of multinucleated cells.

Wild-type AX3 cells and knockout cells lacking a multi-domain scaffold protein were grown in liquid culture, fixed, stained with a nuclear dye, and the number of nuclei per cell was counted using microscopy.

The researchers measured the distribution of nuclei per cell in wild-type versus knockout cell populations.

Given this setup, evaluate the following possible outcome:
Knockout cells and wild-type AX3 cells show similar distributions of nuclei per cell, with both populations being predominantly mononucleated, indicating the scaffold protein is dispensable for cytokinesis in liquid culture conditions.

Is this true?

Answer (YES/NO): YES